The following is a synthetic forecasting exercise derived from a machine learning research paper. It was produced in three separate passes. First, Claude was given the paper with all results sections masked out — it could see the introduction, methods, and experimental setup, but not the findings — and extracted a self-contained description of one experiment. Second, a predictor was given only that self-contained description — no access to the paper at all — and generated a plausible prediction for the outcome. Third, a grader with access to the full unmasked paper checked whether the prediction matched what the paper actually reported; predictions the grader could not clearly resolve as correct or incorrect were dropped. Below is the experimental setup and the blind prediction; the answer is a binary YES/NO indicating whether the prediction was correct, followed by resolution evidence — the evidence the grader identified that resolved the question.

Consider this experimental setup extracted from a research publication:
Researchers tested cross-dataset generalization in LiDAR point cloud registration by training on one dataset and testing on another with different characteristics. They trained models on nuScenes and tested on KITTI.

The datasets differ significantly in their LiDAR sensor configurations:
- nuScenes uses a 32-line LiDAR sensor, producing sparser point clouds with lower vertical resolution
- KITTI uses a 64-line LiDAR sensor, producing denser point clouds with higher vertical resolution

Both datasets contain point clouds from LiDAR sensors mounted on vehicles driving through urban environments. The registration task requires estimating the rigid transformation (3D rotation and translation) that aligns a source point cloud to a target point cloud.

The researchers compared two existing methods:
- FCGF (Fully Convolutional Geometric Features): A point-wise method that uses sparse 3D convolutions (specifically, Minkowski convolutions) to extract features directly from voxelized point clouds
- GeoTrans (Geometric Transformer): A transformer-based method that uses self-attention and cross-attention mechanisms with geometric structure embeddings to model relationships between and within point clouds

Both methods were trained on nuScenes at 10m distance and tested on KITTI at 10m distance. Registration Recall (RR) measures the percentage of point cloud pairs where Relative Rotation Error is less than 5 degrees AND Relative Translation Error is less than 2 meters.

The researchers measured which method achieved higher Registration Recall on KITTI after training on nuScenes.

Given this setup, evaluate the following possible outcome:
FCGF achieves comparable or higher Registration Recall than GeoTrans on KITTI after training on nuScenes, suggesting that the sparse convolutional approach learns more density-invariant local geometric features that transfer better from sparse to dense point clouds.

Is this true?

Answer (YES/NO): YES